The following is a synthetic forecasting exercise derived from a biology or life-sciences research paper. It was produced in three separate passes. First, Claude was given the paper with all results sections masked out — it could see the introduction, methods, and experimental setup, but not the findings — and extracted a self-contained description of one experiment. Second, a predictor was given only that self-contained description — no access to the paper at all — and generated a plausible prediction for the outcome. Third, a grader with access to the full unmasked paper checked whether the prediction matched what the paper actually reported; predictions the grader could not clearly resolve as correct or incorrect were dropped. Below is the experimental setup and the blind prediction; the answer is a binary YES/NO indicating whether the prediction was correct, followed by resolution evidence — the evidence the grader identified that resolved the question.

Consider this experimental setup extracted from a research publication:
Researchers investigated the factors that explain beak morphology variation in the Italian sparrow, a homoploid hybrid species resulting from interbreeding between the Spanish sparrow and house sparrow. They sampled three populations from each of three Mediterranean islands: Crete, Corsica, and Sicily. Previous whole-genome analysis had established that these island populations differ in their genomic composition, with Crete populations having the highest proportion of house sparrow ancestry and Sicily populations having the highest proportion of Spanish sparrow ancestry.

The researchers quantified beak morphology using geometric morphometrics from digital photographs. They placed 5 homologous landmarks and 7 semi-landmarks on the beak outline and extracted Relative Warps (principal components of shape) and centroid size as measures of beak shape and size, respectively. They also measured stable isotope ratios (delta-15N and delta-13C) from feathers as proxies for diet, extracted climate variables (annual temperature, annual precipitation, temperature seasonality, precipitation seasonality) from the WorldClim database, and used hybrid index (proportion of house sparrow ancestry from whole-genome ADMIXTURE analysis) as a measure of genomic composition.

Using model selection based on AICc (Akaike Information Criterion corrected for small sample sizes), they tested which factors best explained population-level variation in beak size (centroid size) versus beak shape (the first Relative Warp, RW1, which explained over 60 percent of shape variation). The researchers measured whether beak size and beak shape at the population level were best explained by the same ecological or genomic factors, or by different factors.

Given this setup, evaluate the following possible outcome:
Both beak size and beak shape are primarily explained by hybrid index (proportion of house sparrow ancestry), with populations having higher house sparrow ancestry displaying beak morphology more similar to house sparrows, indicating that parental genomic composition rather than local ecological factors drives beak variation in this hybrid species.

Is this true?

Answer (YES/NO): NO